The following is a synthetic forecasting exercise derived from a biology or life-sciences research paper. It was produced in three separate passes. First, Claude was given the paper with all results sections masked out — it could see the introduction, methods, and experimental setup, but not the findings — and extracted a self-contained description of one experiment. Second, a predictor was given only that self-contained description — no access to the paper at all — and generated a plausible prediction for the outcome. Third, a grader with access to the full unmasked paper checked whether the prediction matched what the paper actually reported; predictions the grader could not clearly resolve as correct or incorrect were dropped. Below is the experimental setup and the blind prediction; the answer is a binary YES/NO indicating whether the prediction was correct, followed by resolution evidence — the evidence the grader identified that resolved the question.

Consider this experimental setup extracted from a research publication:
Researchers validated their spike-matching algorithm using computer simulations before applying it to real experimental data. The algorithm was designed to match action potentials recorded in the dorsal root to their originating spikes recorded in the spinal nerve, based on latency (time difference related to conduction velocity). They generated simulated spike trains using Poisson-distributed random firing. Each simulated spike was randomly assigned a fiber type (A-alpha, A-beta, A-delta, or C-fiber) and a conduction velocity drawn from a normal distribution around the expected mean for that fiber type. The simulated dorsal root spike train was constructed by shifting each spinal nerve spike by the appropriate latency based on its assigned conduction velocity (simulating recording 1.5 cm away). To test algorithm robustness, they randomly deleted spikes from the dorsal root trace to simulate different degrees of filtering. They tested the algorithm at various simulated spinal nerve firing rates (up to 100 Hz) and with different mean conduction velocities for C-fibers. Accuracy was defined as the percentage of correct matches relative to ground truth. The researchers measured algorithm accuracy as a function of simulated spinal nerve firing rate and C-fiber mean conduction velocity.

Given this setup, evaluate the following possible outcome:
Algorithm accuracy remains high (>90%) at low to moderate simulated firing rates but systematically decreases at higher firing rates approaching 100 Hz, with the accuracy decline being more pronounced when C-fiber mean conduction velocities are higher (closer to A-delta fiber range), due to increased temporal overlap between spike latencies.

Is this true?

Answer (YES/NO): NO